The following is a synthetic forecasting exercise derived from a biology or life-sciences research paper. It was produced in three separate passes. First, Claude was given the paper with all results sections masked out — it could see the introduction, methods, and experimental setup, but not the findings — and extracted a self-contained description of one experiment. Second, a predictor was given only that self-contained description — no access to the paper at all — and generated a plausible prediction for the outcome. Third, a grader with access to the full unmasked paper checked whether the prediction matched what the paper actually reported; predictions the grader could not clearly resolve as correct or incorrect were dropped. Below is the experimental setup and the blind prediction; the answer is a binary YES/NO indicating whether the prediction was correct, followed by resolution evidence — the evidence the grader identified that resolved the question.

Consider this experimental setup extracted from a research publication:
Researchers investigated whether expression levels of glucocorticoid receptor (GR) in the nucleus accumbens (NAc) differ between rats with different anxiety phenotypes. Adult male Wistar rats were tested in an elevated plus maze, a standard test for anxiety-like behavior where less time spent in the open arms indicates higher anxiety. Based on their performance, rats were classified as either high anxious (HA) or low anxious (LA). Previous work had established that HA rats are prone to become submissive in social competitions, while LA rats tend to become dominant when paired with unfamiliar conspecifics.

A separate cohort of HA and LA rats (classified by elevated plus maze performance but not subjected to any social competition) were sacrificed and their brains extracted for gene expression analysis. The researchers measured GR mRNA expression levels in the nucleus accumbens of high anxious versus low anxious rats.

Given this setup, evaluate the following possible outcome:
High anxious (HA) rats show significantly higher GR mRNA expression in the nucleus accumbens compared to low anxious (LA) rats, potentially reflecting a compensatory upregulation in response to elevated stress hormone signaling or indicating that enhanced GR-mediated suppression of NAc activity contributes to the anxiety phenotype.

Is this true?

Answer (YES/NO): NO